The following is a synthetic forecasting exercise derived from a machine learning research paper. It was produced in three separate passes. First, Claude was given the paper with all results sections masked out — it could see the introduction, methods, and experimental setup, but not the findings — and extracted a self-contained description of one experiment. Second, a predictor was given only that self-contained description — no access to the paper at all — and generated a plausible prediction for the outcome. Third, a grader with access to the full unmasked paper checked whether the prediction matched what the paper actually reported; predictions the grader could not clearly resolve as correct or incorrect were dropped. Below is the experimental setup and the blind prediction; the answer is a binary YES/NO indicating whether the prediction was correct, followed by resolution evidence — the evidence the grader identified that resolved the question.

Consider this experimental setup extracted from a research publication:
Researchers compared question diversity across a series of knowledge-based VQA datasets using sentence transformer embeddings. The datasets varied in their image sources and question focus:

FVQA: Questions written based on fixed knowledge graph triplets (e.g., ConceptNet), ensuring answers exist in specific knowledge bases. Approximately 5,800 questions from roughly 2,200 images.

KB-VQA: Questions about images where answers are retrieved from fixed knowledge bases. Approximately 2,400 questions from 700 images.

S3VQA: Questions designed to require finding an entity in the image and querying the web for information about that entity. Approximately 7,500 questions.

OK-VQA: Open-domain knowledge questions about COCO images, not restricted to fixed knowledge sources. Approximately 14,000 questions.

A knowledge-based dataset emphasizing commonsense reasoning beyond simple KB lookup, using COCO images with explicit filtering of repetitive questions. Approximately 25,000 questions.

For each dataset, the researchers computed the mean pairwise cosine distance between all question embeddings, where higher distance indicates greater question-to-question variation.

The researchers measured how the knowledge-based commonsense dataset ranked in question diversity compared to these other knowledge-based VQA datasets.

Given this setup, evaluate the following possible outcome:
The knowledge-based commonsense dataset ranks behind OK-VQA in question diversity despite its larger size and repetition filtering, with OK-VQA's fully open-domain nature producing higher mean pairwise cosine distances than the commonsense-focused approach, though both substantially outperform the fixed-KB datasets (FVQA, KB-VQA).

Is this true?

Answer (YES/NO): NO